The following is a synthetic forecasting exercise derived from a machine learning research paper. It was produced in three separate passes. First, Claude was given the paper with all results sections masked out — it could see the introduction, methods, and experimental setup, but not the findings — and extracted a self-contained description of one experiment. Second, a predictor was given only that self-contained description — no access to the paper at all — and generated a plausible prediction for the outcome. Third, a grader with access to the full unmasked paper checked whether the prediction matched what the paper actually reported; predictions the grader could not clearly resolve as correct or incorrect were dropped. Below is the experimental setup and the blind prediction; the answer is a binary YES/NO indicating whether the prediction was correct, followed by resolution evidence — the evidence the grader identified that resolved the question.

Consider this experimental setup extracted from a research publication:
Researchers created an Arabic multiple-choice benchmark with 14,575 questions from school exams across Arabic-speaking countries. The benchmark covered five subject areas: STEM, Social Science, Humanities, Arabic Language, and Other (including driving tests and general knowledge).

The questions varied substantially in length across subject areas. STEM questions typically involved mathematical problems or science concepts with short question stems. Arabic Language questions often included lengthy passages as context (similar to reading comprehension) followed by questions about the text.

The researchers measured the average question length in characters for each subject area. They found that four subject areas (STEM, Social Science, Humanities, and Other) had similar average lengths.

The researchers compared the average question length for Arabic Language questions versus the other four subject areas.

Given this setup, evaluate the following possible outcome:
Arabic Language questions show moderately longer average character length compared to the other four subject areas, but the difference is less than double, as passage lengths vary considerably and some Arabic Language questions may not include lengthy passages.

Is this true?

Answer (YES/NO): NO